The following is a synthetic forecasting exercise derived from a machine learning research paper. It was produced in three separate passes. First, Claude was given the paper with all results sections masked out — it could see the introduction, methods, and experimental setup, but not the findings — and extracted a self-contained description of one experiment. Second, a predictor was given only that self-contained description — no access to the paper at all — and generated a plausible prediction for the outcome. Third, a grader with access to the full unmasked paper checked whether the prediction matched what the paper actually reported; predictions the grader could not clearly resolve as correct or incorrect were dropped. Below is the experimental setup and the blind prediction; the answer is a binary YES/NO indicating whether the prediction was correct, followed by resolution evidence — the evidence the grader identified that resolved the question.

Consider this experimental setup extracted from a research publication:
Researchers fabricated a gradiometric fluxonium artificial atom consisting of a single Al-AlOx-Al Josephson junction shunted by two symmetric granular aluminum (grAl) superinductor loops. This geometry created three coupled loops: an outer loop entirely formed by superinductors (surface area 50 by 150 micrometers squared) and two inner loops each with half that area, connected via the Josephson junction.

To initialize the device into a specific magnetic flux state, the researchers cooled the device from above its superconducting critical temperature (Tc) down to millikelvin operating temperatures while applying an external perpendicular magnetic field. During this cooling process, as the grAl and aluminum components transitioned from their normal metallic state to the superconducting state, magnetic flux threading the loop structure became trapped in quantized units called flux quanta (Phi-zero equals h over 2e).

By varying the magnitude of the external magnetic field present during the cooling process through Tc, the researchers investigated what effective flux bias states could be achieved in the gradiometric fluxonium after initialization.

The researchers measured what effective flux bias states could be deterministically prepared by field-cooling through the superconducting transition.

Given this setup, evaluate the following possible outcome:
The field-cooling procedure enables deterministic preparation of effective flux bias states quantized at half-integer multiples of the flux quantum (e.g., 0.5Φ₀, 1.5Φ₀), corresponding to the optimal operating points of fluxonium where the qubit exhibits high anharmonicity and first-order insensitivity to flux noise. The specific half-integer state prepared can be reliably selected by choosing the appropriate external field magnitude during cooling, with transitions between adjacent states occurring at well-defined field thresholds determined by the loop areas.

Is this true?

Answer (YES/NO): NO